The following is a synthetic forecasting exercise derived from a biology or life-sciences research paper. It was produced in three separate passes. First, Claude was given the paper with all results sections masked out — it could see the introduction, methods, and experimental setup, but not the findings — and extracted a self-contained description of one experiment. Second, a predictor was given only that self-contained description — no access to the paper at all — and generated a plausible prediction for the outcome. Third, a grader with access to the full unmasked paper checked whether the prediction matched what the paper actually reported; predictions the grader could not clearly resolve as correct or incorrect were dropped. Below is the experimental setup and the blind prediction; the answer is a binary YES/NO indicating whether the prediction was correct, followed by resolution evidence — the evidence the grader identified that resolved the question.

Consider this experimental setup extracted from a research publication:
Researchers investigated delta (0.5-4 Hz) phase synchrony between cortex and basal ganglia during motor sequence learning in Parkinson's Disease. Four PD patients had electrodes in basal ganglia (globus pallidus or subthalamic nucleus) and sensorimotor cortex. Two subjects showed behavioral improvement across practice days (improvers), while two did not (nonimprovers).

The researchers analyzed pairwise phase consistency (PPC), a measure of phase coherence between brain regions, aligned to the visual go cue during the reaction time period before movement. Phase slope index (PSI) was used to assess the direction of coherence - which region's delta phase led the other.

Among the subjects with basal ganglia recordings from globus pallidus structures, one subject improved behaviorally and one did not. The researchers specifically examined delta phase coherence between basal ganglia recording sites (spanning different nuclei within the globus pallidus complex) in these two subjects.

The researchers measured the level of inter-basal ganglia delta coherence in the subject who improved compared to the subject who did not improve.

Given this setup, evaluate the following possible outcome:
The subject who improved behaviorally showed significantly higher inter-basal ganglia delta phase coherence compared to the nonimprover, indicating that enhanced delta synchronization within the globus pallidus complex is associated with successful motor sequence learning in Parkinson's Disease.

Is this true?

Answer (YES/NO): NO